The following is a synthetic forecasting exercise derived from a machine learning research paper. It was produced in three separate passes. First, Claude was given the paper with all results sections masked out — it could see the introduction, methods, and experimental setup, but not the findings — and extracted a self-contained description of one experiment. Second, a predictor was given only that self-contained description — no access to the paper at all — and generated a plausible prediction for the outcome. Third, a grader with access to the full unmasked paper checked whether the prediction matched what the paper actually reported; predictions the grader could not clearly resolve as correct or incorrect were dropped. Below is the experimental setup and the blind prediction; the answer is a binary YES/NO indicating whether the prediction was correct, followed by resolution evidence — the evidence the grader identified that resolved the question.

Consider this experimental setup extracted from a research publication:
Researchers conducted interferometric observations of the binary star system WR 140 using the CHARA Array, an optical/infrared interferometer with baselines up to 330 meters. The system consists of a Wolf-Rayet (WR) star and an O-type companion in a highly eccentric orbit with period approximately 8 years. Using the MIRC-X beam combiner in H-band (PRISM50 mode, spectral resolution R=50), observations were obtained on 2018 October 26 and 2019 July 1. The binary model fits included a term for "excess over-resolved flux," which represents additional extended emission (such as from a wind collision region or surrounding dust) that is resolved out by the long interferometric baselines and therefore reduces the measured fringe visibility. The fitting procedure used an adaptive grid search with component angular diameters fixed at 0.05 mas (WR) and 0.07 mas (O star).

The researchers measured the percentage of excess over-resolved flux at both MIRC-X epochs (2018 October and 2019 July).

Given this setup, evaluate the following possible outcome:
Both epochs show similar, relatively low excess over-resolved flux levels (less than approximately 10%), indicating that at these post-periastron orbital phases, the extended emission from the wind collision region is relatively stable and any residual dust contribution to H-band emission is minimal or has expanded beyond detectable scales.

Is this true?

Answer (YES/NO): NO